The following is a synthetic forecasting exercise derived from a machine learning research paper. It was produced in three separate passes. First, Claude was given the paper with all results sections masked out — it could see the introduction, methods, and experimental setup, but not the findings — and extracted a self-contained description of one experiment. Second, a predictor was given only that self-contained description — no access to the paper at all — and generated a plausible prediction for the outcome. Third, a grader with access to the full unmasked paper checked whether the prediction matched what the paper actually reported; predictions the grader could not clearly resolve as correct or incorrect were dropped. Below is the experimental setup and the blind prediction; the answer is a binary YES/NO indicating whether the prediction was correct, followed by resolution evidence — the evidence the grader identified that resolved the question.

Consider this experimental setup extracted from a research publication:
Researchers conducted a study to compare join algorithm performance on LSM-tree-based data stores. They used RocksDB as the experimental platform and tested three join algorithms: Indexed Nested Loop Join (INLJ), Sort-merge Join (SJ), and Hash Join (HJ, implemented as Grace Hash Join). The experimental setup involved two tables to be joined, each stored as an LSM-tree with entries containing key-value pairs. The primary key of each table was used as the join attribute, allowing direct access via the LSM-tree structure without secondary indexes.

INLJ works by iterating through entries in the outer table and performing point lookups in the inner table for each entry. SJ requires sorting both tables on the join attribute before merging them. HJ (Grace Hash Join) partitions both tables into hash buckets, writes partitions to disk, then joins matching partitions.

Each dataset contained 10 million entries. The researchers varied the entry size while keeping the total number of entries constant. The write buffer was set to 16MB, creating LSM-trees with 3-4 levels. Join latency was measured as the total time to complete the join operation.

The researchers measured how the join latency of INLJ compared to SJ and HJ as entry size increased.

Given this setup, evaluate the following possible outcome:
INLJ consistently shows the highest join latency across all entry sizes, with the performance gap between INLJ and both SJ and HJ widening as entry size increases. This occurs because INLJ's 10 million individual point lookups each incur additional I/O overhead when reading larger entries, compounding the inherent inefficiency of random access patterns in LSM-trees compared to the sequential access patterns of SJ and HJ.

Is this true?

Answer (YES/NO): NO